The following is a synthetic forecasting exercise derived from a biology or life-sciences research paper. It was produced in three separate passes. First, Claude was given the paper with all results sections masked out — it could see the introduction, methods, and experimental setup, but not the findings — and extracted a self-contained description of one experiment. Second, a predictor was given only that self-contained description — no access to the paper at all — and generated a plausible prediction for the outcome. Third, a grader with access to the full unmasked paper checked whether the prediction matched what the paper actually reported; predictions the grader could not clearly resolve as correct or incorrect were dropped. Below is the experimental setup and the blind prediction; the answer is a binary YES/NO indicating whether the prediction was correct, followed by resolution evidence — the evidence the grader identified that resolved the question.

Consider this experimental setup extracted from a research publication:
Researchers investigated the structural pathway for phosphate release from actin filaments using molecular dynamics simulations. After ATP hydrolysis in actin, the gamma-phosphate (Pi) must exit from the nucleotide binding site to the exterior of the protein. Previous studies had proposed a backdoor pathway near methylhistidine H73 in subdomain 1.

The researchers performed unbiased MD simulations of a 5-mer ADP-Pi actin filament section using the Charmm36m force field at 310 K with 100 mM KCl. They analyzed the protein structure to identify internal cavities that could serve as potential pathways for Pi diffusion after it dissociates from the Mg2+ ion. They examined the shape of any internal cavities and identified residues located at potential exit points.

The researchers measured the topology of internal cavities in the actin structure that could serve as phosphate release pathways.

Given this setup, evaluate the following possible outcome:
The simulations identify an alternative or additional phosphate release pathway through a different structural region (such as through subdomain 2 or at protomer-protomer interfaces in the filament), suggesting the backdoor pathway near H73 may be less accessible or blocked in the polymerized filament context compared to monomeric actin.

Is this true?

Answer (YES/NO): NO